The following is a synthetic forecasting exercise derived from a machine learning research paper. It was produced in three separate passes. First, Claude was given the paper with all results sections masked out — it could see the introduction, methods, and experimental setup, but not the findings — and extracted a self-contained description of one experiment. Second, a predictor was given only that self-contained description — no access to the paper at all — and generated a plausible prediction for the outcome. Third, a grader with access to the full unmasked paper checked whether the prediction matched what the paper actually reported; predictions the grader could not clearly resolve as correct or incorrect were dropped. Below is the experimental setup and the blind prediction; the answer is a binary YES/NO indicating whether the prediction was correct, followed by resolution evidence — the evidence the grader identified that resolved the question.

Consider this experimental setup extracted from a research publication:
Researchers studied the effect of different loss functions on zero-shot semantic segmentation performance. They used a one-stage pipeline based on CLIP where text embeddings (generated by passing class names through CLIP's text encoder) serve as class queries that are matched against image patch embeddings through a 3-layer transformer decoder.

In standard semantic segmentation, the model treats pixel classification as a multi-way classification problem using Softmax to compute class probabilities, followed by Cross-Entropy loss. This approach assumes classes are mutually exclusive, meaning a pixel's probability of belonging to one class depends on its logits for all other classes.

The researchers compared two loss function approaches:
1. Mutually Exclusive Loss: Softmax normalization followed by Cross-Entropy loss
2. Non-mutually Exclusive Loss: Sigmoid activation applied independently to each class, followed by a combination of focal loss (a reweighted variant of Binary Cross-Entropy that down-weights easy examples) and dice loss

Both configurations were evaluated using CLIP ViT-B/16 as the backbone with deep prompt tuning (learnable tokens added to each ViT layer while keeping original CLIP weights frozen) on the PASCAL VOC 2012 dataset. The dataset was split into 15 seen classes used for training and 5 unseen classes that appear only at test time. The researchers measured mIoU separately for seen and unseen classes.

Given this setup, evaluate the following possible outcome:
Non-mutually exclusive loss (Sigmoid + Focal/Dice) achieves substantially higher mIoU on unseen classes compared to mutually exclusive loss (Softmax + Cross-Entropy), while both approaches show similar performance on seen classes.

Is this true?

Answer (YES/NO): NO